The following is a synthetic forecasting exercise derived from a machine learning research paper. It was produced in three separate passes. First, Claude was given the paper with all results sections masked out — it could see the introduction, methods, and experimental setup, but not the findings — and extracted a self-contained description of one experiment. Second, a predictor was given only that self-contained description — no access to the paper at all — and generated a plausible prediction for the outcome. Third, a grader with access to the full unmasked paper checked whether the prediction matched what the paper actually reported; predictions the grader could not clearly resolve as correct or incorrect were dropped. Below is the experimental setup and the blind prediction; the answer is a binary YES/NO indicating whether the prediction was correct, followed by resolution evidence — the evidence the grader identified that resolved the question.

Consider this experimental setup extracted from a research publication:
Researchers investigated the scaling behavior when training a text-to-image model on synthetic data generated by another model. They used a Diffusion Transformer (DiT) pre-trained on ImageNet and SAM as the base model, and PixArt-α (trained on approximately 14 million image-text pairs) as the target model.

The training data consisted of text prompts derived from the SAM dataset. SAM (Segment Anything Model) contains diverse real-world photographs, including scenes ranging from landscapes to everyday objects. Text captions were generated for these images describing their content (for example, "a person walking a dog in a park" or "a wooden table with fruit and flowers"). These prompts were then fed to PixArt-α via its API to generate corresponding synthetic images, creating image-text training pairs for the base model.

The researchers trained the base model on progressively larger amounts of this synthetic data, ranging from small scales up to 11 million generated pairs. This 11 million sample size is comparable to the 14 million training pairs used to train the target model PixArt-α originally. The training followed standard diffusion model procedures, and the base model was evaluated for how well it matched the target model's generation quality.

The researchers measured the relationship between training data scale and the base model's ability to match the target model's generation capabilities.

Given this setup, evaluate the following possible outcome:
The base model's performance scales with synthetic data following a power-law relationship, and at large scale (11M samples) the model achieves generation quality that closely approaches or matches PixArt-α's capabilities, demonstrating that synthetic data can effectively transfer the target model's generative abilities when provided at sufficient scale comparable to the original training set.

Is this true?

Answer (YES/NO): NO